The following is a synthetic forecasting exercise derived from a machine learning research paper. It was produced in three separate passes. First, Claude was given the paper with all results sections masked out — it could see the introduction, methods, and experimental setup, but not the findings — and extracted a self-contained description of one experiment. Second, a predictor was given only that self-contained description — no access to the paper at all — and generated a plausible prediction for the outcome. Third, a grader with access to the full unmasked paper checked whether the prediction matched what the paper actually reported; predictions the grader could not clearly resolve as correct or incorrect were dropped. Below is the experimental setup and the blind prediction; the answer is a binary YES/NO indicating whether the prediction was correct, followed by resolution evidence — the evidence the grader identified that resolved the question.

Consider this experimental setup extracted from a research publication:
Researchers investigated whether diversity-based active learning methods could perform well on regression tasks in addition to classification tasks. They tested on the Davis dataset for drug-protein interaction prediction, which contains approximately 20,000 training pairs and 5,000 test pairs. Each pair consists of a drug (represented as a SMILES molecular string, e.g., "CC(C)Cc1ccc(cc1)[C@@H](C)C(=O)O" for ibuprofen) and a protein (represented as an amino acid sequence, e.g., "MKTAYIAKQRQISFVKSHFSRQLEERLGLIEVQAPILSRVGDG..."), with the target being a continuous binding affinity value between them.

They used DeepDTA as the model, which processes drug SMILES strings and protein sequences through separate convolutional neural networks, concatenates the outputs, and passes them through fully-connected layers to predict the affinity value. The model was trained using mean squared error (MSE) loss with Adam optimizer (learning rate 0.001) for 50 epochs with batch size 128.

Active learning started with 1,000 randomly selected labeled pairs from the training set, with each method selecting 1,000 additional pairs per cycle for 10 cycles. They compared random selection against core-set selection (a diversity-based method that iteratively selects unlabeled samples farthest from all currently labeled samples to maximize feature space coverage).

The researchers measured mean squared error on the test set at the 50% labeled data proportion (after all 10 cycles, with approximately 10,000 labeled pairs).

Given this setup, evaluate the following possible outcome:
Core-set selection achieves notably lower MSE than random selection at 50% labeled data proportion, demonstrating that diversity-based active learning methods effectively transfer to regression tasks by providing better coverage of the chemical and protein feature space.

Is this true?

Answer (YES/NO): YES